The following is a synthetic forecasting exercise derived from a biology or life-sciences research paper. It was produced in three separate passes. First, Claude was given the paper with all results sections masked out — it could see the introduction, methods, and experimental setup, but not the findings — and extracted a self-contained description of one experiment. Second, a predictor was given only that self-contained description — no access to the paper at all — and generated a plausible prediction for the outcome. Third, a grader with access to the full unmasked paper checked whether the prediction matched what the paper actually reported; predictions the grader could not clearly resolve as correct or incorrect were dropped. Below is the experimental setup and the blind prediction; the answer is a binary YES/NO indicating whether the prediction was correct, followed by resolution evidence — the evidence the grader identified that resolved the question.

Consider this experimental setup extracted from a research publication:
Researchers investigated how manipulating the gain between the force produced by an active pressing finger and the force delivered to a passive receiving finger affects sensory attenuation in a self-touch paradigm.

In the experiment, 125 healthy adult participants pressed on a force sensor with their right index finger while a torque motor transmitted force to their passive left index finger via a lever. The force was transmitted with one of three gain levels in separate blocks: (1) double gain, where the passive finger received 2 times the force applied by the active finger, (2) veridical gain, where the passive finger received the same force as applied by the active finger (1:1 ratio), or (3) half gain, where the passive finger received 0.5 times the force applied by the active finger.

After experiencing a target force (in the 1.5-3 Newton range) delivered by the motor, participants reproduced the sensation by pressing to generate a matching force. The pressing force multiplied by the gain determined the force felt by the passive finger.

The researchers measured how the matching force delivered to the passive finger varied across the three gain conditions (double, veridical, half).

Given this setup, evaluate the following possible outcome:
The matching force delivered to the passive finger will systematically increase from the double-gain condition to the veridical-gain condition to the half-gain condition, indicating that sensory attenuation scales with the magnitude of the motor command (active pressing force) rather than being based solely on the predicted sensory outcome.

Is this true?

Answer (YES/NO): NO